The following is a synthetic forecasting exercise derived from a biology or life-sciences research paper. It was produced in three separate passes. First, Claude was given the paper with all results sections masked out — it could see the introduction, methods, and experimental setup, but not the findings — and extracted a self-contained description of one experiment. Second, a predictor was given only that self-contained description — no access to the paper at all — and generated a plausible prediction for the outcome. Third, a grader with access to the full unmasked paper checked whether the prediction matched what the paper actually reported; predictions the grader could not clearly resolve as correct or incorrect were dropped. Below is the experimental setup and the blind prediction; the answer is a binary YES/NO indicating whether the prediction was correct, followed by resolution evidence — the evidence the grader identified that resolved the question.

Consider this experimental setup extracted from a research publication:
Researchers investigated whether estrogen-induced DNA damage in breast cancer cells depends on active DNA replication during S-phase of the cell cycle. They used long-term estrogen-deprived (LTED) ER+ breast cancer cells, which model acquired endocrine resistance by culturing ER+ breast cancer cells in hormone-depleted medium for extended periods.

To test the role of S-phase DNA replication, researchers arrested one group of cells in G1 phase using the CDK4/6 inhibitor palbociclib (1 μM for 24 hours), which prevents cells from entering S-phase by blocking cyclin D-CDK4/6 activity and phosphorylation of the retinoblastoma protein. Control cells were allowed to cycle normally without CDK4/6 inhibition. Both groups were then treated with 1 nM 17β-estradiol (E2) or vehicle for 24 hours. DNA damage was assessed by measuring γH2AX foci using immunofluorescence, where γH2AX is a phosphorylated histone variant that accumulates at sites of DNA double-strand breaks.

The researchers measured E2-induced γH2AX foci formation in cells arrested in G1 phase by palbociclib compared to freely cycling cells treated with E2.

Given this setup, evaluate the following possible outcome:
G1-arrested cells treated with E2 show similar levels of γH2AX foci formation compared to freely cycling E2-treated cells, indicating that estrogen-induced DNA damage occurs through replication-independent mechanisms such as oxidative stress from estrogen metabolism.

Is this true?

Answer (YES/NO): NO